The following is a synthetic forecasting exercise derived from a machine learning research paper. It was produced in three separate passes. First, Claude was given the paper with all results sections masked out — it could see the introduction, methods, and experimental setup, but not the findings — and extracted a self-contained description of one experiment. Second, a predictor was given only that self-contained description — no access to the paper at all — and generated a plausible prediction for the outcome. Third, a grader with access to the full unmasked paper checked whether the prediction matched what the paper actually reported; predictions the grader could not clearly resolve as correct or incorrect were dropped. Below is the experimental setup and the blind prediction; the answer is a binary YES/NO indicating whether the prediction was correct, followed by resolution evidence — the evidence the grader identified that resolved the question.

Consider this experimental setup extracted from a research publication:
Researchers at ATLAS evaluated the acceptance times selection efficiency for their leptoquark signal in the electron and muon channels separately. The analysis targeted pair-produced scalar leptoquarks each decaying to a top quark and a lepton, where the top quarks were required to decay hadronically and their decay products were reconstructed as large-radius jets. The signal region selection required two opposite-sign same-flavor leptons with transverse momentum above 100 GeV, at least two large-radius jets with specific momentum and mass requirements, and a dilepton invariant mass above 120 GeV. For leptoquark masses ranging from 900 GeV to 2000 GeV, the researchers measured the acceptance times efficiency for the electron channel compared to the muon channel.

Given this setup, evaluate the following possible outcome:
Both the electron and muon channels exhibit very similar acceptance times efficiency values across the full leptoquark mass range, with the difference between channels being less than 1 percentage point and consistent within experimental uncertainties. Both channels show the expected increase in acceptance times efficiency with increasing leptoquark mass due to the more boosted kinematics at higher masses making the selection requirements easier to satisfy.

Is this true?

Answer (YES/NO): NO